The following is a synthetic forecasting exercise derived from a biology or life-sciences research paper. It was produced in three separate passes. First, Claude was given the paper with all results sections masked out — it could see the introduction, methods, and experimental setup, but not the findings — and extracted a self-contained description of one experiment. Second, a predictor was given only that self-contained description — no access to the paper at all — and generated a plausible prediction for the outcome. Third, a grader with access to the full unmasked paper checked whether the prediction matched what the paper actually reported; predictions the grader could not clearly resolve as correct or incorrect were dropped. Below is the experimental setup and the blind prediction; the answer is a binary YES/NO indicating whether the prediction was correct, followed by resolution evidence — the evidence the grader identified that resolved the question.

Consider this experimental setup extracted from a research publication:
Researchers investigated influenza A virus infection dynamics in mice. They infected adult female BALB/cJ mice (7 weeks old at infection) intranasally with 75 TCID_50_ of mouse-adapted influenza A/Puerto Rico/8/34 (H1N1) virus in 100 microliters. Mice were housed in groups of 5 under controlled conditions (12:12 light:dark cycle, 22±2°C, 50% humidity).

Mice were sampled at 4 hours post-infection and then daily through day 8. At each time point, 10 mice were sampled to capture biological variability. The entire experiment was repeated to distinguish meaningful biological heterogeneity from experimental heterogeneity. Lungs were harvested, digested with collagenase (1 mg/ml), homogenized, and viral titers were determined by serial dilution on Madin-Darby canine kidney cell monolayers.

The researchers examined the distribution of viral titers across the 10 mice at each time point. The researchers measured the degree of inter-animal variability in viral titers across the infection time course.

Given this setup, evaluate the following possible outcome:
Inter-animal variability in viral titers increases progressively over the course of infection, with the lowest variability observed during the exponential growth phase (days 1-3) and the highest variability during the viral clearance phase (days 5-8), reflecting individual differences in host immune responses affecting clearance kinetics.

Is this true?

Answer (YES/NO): NO